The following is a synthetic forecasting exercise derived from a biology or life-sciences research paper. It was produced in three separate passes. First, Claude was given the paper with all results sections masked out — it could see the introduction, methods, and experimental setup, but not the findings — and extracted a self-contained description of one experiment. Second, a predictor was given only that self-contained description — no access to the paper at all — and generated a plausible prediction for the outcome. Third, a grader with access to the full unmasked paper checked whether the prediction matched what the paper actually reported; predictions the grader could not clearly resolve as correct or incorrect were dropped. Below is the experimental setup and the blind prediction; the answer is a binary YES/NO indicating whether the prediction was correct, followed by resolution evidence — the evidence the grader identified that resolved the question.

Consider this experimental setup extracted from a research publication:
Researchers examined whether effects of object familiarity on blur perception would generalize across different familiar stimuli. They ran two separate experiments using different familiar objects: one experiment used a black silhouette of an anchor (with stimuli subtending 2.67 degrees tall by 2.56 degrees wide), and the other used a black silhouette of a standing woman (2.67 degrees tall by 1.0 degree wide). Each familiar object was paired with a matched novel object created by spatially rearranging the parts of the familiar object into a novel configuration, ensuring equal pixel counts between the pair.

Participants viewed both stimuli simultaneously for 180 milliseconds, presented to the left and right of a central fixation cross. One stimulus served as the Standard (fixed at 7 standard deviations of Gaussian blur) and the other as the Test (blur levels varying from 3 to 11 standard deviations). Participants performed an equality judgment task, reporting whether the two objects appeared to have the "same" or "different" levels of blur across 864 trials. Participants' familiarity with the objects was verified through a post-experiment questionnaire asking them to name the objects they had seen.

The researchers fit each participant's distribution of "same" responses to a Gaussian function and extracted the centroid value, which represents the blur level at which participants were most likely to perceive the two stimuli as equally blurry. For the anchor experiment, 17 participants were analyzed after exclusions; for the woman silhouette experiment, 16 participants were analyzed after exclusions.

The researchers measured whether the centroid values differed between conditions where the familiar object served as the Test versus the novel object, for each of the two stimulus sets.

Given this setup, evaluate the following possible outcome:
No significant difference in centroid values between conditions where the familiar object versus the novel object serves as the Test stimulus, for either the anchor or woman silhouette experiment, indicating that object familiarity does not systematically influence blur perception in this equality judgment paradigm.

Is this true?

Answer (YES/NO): NO